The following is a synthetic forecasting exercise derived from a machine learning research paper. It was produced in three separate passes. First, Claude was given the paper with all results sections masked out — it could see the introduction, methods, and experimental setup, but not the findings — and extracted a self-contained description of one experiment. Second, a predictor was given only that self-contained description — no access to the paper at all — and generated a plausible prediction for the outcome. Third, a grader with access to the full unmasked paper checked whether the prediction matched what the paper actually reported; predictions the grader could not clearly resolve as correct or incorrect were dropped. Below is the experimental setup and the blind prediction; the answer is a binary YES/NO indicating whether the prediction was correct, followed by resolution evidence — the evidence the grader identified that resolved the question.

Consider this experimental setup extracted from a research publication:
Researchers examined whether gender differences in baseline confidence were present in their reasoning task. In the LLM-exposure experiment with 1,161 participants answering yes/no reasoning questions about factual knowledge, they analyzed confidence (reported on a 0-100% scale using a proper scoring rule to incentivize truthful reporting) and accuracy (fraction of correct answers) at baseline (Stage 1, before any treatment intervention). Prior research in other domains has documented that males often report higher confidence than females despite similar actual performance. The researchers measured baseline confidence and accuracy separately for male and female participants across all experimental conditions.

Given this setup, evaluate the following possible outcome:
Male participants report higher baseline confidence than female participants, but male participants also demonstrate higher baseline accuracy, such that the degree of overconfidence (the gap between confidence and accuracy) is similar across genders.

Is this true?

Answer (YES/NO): NO